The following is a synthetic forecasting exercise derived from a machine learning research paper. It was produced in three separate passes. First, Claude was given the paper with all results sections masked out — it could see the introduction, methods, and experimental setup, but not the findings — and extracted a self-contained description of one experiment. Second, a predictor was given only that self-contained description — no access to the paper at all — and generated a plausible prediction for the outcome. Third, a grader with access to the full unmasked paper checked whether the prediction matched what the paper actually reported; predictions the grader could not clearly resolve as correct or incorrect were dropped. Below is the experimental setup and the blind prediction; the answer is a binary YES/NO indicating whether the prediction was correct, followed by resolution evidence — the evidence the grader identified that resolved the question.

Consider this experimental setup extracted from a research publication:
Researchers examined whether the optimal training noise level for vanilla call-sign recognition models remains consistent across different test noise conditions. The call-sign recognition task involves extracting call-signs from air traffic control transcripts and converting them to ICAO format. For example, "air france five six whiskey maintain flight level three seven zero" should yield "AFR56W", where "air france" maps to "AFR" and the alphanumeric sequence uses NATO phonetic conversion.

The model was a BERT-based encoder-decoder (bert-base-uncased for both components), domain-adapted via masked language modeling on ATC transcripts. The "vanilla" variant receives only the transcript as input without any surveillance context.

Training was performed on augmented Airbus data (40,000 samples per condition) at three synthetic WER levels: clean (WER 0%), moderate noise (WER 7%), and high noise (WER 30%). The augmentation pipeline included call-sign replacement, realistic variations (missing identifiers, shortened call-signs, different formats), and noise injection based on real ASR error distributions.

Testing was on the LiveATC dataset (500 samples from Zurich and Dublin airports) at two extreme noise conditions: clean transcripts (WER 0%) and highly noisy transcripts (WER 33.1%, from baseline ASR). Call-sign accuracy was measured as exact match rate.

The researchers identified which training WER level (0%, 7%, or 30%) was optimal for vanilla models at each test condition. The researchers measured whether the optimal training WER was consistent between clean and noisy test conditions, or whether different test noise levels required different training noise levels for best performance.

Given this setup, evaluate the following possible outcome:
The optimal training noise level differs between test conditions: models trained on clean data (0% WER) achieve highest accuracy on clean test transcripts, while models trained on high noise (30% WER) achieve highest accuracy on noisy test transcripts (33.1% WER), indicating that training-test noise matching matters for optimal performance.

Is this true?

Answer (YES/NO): NO